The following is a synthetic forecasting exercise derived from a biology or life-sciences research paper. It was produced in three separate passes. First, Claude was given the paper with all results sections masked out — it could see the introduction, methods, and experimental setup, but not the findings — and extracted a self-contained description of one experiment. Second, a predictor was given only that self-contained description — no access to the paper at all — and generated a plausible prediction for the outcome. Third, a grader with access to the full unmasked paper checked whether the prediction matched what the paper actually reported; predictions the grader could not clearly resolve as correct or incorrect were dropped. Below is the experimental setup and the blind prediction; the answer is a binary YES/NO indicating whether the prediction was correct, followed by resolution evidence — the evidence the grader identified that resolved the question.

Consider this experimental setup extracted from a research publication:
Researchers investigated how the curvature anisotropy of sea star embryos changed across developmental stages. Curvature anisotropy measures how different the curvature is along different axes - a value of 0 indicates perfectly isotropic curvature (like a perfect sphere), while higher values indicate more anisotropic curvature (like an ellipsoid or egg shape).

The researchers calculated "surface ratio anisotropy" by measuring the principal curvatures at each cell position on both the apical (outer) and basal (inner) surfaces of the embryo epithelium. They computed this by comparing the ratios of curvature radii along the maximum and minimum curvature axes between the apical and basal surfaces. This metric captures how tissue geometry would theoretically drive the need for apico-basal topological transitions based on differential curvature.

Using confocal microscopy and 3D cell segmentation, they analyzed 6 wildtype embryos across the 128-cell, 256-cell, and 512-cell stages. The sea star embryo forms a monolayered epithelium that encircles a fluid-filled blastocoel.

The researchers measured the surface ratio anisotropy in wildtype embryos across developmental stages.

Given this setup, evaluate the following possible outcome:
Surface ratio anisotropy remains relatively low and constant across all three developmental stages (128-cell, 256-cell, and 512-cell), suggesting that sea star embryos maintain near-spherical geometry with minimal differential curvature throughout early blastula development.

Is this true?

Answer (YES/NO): YES